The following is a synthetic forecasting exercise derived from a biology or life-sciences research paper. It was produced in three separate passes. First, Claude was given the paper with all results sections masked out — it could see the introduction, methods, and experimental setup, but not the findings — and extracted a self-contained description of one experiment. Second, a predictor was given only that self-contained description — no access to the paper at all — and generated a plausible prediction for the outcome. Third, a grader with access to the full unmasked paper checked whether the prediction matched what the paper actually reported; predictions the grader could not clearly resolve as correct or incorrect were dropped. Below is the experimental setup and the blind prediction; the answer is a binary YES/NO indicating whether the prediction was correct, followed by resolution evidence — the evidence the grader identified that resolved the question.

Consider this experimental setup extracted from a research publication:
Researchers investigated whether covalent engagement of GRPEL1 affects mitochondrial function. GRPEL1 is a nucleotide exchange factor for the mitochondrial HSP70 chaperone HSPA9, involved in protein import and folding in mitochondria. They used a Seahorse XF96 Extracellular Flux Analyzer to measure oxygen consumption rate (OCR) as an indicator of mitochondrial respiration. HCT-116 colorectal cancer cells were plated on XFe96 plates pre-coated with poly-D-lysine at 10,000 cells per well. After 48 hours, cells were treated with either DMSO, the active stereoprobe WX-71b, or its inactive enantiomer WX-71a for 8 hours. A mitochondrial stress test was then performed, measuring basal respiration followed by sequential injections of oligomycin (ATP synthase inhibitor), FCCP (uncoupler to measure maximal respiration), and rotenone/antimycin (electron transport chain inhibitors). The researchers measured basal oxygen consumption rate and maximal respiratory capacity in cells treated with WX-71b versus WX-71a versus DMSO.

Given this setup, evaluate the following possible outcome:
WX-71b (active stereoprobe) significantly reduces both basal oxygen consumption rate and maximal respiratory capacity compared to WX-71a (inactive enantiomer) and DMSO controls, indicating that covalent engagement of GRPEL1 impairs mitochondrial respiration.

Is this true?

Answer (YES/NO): NO